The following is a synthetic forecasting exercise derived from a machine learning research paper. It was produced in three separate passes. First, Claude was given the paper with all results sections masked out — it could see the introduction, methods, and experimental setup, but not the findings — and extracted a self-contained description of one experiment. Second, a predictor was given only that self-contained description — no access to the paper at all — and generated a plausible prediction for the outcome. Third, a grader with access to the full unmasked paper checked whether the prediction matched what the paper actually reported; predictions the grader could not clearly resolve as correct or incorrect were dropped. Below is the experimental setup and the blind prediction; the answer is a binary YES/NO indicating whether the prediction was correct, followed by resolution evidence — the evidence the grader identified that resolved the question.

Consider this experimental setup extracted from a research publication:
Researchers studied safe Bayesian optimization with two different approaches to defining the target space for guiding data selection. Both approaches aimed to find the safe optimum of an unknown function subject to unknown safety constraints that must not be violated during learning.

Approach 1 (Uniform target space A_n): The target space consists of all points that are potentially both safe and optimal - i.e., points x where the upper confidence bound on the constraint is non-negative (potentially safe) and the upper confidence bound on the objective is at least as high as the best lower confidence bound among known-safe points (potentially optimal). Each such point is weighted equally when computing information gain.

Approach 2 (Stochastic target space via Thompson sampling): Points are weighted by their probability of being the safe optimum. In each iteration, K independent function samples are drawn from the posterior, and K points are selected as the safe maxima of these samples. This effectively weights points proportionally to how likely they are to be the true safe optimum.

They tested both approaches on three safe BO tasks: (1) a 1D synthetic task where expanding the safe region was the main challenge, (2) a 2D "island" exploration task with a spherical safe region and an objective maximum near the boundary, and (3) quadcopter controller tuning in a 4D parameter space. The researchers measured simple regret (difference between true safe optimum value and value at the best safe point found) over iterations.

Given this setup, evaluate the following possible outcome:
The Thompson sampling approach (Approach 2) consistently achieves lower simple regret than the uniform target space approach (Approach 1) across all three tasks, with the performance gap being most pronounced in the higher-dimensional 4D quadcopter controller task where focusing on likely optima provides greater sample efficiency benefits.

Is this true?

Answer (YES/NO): NO